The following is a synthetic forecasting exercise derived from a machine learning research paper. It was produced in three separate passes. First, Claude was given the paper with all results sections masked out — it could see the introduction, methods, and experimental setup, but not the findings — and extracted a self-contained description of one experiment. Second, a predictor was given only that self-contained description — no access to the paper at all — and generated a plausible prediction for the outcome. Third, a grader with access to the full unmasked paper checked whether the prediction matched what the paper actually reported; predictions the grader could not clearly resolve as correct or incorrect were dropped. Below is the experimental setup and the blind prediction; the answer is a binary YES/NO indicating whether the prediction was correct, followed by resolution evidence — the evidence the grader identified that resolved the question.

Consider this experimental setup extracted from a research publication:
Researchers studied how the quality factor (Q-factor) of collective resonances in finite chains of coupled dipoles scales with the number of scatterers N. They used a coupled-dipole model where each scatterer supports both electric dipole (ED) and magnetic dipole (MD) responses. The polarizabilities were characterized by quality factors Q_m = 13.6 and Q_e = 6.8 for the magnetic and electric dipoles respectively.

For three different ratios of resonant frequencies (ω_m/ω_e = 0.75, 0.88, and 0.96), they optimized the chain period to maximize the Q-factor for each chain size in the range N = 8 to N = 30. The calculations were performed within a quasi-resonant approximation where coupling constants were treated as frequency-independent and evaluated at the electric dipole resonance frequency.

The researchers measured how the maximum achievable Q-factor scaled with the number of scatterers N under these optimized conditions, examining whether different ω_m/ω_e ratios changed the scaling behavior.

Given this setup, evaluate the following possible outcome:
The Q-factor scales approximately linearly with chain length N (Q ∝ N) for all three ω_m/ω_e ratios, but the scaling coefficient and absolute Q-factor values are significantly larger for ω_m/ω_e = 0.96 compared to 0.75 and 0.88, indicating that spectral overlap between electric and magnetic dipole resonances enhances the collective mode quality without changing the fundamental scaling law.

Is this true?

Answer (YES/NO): NO